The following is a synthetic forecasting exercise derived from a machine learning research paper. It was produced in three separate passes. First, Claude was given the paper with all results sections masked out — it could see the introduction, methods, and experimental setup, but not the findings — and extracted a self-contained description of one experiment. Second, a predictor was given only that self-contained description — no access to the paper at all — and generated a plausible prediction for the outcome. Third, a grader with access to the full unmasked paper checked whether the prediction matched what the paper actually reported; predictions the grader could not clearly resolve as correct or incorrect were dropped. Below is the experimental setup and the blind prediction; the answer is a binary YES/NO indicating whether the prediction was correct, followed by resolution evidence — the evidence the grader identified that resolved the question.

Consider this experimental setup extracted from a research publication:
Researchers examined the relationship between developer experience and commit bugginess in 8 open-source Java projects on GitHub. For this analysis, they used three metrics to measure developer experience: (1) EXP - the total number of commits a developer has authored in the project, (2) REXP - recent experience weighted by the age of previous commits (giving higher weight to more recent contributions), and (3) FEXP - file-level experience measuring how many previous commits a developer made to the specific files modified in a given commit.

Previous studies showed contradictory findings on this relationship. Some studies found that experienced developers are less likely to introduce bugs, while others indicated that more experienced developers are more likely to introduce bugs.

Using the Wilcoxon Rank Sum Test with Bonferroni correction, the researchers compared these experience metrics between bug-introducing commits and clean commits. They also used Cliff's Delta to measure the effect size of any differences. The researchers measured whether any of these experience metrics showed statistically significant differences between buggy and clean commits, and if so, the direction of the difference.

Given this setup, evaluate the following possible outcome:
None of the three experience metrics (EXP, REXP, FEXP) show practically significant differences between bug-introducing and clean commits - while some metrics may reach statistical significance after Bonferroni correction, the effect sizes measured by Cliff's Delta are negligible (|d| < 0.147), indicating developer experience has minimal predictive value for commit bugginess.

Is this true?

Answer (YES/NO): NO